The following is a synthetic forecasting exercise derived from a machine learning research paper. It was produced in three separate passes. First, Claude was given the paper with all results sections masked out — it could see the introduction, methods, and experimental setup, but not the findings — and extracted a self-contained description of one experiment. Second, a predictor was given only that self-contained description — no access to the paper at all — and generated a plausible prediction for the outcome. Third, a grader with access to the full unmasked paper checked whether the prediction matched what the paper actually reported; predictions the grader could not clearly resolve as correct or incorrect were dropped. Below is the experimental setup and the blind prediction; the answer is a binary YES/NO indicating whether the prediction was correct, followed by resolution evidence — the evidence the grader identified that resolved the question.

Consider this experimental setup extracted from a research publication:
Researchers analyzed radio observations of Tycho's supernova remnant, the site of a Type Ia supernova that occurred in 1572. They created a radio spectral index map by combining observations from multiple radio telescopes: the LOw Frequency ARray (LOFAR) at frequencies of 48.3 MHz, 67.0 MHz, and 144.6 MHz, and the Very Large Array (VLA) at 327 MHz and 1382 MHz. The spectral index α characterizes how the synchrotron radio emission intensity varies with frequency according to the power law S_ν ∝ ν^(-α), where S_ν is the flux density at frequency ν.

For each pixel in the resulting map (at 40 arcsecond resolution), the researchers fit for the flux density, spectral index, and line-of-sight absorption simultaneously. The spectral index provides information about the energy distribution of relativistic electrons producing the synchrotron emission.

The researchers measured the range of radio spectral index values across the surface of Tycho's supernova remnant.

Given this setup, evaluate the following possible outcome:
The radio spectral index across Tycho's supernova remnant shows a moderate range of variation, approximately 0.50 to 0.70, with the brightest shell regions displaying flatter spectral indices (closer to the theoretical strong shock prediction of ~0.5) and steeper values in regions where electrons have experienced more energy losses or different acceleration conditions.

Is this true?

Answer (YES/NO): NO